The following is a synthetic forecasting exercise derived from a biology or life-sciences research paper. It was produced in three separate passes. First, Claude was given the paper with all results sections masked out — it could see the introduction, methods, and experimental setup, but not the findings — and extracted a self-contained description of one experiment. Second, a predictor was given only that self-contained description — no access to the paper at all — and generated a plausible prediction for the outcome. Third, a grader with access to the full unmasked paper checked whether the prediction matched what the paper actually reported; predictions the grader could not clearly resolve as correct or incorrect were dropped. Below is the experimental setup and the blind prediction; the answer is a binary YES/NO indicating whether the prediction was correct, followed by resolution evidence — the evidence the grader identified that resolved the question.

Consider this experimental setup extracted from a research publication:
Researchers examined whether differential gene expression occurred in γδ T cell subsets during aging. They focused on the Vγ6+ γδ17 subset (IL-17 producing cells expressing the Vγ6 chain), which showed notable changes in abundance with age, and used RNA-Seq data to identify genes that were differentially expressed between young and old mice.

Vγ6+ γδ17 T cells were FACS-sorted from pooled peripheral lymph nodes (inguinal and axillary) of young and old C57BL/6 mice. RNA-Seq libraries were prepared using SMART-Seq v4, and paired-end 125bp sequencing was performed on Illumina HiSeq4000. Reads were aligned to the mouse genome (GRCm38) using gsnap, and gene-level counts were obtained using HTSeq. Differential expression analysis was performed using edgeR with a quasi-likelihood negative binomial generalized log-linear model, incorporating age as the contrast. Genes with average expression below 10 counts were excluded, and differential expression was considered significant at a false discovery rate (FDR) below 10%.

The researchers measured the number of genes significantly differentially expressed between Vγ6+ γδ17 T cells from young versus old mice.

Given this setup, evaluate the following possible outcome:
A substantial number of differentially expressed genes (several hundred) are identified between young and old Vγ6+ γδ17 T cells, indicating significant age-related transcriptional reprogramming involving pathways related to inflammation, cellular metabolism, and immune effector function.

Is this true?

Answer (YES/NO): NO